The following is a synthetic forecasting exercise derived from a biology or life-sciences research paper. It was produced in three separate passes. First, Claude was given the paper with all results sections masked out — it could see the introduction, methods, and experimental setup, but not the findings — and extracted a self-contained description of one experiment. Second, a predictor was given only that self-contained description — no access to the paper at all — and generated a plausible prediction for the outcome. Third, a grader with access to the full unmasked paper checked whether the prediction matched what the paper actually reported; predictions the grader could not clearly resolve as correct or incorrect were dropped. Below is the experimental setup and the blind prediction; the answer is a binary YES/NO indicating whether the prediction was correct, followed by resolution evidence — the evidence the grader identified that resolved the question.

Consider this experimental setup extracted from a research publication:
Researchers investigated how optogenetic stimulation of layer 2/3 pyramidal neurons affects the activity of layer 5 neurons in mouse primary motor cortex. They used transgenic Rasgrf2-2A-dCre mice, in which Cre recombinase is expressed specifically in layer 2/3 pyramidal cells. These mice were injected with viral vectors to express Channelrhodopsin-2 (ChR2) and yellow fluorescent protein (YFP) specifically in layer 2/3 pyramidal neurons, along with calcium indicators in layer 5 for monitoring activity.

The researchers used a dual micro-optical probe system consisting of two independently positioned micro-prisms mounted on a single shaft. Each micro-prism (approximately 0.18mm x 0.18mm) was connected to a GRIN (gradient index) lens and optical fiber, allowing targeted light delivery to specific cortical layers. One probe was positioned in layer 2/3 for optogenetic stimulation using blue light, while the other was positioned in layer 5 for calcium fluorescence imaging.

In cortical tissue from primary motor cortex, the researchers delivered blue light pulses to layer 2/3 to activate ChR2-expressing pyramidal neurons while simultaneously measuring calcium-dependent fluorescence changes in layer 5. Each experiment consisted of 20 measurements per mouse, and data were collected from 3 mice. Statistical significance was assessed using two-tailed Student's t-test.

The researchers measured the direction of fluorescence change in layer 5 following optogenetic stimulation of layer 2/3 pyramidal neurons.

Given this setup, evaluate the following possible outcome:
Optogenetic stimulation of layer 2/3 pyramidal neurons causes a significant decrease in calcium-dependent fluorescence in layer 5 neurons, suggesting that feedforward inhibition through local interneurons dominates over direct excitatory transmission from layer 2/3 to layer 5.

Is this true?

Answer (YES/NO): YES